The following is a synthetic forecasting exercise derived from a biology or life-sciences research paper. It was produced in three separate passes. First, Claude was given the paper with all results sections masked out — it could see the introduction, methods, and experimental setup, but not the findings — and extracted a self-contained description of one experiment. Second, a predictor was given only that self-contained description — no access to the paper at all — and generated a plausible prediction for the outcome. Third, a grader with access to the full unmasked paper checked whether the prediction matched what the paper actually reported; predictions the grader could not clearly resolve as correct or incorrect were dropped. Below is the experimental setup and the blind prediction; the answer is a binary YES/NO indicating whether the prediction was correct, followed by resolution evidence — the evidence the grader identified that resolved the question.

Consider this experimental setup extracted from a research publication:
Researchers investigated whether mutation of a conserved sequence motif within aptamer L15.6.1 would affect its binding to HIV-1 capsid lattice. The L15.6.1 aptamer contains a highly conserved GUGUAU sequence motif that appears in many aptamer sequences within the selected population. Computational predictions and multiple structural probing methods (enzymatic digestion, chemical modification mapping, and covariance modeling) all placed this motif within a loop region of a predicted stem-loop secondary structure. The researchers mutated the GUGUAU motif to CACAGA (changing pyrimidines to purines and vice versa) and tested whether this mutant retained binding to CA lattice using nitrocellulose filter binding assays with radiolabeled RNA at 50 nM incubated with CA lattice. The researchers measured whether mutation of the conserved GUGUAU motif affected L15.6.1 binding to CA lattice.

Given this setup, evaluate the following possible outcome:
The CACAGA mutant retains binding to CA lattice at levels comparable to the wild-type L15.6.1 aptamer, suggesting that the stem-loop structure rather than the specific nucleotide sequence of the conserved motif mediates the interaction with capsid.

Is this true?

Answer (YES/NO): YES